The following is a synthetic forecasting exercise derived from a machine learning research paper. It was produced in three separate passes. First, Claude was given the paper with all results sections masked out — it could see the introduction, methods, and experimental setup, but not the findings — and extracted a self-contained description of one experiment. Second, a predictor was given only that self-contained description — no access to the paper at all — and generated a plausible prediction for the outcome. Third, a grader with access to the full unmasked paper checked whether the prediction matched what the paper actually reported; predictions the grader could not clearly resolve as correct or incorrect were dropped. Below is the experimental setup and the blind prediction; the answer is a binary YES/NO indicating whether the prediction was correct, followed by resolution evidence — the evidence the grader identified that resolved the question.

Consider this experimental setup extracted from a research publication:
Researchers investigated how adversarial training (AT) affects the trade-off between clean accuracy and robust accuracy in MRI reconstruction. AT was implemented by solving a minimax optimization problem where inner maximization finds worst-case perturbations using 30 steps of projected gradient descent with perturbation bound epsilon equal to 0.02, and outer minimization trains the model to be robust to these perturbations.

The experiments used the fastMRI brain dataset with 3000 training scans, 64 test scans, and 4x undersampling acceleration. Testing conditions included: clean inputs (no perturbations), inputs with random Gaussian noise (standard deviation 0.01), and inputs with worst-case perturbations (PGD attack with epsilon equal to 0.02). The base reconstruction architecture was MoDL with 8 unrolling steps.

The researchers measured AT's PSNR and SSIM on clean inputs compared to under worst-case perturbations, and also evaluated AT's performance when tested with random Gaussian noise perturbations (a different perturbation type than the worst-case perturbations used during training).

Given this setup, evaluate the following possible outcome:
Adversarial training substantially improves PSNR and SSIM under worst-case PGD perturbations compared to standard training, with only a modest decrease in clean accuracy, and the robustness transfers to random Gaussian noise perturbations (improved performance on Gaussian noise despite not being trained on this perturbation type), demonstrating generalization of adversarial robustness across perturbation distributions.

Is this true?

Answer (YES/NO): NO